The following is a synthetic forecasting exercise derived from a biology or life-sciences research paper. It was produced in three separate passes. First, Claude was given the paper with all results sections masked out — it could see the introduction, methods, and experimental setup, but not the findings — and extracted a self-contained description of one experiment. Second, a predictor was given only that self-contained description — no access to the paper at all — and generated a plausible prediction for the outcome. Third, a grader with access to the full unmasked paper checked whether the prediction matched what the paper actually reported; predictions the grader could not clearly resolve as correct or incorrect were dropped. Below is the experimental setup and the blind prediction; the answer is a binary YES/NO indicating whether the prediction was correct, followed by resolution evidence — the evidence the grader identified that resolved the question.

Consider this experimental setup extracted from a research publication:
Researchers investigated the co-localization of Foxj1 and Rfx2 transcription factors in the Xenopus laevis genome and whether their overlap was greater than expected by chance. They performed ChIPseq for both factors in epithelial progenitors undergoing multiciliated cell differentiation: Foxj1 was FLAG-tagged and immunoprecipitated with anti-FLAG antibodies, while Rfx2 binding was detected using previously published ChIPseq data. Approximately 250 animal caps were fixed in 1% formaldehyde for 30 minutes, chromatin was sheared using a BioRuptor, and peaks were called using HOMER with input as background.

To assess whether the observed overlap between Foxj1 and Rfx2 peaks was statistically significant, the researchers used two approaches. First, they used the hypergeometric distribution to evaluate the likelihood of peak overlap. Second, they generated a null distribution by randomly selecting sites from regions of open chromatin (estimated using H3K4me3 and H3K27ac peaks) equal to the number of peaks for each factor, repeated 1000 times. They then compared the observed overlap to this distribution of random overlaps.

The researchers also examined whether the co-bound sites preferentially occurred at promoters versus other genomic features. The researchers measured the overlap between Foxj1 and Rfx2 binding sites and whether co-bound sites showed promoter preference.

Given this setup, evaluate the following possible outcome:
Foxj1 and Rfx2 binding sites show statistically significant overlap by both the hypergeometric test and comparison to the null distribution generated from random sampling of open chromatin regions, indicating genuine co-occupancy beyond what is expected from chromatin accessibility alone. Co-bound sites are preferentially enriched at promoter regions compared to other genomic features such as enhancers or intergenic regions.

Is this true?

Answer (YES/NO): YES